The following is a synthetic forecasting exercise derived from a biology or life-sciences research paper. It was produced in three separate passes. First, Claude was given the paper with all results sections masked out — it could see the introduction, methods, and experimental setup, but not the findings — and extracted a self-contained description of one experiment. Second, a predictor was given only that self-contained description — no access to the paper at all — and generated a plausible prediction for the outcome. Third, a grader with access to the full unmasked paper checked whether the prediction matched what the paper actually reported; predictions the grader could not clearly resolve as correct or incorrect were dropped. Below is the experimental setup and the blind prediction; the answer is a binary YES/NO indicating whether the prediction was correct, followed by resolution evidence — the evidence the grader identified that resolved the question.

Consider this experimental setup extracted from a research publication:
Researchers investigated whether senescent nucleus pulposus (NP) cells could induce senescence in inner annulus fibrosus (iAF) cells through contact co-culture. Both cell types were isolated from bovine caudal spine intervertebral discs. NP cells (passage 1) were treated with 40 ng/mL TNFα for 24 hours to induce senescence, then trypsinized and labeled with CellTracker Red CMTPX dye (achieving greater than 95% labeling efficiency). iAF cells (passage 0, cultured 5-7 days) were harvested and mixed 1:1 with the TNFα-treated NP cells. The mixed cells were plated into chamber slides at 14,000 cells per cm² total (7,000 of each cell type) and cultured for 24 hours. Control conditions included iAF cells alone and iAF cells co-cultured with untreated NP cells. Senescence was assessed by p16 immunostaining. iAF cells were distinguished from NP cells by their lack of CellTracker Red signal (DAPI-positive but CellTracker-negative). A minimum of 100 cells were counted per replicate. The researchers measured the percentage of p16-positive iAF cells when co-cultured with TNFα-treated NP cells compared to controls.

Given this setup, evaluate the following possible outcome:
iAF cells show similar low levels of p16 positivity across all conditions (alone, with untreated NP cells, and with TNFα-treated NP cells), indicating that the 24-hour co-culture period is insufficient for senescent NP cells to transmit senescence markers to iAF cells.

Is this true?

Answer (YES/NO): NO